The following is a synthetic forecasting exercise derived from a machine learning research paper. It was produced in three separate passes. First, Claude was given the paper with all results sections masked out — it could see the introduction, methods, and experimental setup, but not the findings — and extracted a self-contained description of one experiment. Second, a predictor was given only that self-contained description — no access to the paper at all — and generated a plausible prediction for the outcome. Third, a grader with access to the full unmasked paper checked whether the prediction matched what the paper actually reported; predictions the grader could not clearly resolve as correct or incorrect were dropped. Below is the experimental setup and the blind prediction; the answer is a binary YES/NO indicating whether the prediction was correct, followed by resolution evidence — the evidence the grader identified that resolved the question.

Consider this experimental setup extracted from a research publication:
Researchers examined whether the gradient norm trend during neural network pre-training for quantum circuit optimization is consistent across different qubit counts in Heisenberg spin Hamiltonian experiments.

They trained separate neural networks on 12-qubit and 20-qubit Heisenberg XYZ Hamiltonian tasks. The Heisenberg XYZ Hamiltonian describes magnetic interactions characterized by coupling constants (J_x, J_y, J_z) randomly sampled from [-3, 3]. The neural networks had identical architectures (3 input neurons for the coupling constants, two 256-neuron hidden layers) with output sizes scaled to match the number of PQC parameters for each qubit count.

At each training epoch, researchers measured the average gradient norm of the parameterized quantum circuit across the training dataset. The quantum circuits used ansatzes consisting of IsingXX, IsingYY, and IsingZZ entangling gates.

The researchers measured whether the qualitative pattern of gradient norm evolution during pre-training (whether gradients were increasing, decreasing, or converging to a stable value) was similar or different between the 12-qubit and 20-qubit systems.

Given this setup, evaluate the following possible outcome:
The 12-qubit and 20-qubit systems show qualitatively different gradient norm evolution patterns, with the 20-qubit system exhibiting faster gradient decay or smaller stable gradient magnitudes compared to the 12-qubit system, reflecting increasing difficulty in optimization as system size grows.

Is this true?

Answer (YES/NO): NO